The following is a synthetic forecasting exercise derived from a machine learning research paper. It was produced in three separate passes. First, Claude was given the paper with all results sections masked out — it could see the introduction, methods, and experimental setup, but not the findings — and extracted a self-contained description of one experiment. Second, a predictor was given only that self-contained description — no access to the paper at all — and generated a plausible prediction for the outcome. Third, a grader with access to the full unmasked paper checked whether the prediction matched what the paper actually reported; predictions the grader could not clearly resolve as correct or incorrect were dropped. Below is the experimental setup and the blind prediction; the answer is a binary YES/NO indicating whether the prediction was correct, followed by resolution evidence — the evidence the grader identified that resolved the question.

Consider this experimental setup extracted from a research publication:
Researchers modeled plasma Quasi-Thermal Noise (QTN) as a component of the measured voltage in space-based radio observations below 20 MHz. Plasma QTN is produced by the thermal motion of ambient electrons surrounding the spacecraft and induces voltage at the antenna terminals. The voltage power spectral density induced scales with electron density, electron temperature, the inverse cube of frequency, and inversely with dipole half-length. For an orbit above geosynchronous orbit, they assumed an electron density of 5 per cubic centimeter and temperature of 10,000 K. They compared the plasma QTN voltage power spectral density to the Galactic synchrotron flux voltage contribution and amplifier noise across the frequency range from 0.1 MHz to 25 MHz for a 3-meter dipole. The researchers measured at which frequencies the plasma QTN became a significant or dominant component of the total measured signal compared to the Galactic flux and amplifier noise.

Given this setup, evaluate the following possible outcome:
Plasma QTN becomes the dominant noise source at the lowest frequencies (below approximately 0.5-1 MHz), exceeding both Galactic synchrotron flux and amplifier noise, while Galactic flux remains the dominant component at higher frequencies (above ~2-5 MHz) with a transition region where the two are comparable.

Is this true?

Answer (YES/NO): NO